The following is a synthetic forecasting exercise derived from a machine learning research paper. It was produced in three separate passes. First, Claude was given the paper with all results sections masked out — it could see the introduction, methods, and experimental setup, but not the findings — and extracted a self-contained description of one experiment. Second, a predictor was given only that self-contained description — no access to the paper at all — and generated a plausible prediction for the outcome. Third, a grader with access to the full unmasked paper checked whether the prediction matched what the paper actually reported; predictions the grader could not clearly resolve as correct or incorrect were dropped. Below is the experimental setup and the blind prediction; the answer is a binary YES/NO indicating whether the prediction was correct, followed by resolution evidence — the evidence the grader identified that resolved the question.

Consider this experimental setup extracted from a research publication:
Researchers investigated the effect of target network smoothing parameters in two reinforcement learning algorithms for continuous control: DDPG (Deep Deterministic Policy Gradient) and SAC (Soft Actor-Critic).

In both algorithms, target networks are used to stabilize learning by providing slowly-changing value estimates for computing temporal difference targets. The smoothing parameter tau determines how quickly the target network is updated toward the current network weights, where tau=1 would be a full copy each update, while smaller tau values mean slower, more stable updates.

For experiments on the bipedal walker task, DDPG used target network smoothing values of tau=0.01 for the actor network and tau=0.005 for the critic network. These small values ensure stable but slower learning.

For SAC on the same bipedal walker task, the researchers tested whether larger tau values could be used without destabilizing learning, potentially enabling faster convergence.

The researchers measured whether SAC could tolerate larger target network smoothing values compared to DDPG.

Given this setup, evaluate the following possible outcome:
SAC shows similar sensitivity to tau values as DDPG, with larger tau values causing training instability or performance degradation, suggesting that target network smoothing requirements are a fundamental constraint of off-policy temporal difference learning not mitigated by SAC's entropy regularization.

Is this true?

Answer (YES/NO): NO